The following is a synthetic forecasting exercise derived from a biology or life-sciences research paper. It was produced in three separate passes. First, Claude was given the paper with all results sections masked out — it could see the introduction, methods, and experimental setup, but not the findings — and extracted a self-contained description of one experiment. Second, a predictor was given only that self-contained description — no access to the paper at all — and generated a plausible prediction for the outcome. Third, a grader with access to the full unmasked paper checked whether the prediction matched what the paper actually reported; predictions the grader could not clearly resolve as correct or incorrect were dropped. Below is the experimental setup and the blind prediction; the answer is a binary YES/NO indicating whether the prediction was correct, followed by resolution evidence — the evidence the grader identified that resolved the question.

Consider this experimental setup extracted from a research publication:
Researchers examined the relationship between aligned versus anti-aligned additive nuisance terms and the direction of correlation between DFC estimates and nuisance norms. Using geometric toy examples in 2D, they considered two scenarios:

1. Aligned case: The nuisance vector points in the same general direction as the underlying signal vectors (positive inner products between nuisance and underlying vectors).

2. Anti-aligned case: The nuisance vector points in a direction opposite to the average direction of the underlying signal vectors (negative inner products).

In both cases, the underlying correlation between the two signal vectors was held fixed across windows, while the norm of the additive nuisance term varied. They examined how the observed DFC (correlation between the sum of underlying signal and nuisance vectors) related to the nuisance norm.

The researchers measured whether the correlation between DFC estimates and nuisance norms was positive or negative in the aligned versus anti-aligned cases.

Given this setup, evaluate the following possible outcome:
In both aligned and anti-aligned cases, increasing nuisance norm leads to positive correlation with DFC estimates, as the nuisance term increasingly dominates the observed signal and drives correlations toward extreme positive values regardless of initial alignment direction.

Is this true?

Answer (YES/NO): NO